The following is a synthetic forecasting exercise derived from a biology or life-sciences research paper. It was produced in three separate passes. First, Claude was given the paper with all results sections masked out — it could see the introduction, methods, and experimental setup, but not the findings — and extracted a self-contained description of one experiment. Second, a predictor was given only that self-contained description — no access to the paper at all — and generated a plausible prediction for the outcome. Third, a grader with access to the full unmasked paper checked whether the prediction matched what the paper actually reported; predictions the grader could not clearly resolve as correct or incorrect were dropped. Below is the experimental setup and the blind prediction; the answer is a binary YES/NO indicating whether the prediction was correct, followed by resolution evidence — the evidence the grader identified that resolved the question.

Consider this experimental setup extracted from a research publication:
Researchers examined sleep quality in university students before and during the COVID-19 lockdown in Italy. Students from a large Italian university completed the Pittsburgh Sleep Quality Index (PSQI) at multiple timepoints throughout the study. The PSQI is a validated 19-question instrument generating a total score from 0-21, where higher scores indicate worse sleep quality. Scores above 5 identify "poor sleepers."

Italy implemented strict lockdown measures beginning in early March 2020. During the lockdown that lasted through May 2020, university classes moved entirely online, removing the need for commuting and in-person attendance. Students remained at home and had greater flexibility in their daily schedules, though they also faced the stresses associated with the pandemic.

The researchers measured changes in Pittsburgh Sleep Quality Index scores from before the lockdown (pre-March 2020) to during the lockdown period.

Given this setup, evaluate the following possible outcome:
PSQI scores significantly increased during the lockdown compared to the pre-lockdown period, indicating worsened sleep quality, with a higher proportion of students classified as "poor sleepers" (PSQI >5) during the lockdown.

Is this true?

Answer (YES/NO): NO